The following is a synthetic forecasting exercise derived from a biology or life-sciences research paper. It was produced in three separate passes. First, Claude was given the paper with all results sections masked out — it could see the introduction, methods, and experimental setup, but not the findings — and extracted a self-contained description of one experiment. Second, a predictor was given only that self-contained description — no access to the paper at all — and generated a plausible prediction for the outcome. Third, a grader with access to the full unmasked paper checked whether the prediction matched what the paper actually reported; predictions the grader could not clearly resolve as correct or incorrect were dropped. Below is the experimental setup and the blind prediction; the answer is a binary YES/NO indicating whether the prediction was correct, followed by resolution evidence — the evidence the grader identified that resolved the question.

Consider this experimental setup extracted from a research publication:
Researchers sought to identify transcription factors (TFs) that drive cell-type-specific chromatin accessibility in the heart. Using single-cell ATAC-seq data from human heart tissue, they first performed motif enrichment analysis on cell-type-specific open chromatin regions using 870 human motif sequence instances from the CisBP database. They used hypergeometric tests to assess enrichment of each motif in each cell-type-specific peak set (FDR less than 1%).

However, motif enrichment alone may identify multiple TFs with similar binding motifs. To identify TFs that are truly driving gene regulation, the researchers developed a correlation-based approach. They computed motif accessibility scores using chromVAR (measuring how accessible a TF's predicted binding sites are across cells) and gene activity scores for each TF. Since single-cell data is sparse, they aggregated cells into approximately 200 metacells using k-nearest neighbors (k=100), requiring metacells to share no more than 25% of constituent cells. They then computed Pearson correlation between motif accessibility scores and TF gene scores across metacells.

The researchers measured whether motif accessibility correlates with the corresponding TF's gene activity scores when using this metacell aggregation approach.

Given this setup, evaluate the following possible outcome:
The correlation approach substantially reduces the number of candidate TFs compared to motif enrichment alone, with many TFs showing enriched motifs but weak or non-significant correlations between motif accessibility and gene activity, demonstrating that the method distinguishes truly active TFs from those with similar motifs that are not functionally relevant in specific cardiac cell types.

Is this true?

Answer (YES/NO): YES